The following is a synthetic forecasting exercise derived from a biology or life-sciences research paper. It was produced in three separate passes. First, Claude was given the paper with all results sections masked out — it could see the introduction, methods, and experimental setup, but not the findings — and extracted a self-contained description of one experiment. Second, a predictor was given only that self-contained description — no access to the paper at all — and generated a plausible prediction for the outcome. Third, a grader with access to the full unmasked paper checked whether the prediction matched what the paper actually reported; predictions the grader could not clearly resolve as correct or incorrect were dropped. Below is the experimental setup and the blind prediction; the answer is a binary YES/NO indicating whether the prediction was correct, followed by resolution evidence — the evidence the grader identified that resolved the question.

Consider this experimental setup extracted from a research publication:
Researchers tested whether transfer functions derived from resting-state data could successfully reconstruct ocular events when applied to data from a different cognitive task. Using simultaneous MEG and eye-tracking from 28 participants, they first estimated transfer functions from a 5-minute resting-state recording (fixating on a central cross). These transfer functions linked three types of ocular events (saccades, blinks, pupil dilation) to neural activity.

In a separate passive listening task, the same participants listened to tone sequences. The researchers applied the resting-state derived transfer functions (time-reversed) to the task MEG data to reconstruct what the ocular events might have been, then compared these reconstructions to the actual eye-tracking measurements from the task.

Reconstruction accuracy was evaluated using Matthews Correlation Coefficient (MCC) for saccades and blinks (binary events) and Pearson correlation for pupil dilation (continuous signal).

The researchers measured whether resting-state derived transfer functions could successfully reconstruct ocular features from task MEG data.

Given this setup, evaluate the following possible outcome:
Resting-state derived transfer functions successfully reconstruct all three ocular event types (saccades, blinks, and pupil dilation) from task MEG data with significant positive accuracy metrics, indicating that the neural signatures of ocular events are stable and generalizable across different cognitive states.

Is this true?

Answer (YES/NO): YES